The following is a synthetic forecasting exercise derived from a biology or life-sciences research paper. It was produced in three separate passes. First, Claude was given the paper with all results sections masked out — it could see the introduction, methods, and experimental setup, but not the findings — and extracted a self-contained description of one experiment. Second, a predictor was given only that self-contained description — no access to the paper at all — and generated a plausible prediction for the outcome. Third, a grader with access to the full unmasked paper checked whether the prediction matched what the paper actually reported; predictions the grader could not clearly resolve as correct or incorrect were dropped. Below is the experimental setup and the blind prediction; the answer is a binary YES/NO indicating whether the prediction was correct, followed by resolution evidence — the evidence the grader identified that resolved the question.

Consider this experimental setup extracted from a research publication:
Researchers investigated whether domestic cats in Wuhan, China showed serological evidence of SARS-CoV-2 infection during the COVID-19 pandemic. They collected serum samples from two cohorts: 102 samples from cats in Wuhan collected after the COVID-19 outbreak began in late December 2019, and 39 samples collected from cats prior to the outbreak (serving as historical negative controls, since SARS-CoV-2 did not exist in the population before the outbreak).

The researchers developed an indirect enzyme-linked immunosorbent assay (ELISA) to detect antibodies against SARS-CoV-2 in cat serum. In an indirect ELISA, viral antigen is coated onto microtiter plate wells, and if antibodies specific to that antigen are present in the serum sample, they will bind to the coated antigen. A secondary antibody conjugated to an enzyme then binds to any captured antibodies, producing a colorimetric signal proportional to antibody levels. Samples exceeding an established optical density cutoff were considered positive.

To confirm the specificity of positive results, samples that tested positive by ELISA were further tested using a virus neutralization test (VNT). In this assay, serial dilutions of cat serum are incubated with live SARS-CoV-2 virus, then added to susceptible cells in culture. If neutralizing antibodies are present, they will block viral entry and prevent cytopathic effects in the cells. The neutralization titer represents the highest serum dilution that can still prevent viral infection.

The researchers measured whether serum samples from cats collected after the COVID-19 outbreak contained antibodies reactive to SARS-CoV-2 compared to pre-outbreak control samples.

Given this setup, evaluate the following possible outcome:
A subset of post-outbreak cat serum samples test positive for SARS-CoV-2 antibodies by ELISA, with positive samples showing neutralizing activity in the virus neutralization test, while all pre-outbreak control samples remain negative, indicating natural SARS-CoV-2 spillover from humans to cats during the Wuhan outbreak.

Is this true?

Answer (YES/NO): YES